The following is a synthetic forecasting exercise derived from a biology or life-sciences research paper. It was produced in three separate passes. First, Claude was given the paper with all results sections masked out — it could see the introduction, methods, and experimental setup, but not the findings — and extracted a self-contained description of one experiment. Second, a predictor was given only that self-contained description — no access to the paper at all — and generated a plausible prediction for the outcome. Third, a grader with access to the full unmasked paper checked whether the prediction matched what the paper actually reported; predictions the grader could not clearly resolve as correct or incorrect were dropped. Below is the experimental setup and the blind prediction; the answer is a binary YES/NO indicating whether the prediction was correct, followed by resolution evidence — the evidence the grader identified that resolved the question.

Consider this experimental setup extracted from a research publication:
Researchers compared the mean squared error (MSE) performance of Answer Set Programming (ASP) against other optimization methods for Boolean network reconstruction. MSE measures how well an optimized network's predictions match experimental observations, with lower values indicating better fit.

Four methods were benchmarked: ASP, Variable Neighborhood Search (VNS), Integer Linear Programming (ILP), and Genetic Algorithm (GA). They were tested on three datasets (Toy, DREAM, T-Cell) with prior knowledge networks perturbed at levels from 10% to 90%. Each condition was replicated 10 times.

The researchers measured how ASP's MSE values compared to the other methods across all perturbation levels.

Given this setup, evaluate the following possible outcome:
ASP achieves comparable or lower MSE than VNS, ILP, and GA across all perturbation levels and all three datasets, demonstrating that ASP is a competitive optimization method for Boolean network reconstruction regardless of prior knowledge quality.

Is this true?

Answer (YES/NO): NO